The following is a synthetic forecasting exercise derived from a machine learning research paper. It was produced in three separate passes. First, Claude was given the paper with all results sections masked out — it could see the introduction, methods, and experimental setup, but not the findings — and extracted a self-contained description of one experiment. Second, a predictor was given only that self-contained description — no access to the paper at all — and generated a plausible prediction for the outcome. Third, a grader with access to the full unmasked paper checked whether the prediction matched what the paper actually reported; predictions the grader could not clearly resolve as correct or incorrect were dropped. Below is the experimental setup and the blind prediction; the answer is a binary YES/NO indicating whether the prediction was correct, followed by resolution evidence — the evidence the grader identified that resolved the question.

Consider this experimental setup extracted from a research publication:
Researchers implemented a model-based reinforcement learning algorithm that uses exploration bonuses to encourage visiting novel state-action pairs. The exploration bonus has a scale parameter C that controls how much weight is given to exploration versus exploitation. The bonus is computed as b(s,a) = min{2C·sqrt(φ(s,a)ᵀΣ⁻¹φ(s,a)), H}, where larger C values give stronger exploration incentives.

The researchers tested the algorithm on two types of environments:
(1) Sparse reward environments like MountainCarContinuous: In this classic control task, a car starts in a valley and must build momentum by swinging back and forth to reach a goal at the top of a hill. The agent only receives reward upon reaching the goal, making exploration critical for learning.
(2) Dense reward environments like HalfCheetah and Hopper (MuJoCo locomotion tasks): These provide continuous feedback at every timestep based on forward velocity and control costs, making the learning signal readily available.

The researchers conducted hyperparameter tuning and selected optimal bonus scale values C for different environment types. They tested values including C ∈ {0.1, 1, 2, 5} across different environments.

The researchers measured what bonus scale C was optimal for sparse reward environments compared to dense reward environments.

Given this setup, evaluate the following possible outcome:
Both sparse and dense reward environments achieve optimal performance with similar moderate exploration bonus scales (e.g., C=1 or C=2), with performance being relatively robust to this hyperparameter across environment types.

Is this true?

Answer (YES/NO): NO